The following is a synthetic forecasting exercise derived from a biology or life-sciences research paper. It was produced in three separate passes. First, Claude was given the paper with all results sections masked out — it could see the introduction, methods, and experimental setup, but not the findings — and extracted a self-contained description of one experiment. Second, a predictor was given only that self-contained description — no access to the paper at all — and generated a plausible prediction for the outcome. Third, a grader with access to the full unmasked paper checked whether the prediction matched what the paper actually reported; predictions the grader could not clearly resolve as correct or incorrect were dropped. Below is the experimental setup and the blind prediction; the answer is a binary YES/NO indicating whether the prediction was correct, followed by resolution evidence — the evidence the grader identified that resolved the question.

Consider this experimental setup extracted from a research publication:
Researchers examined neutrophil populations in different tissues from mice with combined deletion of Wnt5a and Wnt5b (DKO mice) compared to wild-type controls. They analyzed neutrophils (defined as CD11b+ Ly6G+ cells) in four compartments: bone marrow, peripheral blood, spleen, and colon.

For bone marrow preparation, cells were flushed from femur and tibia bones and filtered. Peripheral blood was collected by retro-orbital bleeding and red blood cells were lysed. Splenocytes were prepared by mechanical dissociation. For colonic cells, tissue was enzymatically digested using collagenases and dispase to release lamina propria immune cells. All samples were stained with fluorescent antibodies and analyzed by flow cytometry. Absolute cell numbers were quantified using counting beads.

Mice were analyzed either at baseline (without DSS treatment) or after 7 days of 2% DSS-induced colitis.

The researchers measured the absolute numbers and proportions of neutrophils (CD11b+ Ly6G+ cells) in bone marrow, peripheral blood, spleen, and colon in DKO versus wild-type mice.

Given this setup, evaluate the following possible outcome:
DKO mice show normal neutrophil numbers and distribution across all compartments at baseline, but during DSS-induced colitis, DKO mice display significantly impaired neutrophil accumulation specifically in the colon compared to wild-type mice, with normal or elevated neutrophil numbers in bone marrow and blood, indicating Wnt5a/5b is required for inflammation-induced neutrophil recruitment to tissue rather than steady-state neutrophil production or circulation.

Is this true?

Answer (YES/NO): NO